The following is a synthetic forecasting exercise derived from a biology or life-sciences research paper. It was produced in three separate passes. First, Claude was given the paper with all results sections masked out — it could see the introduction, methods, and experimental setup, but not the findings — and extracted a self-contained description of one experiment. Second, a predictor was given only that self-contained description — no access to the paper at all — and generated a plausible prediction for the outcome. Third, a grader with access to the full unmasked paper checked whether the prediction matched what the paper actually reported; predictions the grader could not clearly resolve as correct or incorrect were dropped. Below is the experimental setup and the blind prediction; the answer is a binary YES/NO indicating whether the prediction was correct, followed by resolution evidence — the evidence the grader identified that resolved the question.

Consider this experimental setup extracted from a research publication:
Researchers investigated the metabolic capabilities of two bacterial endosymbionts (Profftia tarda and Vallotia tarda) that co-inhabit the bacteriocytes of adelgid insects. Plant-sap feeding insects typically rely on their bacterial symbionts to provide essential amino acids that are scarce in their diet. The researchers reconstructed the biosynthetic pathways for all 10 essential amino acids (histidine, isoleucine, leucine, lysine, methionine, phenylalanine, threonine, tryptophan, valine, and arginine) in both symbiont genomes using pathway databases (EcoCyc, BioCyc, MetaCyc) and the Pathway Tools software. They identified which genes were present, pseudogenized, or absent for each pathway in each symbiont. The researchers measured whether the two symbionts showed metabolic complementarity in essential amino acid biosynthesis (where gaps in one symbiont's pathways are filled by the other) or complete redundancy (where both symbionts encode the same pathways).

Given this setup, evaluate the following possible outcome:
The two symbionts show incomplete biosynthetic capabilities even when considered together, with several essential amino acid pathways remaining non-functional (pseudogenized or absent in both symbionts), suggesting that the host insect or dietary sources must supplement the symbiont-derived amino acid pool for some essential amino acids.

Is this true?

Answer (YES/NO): YES